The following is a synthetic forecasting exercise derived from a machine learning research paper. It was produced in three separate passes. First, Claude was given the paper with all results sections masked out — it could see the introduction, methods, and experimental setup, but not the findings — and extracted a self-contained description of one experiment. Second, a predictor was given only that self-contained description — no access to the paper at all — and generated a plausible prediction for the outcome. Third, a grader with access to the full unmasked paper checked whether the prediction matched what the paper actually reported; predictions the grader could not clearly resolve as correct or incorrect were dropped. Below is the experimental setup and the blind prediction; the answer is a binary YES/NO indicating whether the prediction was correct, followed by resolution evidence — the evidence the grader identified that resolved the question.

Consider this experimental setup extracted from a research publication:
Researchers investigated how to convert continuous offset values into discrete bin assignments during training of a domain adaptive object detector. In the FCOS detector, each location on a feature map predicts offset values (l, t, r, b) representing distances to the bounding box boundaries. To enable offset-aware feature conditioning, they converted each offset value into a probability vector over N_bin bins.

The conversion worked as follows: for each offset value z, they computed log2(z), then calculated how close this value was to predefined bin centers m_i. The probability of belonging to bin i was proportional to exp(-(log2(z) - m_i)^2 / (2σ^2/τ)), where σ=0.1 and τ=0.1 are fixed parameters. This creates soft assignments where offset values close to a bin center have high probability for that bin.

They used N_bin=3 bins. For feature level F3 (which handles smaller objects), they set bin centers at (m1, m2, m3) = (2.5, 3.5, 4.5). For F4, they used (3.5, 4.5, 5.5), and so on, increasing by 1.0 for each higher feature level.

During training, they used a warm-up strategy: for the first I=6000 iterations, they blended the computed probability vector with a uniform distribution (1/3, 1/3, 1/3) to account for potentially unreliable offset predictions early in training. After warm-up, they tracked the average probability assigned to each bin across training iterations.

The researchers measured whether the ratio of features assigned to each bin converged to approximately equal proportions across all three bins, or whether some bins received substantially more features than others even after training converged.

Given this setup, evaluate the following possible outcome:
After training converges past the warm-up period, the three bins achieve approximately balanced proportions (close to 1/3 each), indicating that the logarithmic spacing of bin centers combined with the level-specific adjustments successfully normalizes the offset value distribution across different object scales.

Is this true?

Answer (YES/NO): NO